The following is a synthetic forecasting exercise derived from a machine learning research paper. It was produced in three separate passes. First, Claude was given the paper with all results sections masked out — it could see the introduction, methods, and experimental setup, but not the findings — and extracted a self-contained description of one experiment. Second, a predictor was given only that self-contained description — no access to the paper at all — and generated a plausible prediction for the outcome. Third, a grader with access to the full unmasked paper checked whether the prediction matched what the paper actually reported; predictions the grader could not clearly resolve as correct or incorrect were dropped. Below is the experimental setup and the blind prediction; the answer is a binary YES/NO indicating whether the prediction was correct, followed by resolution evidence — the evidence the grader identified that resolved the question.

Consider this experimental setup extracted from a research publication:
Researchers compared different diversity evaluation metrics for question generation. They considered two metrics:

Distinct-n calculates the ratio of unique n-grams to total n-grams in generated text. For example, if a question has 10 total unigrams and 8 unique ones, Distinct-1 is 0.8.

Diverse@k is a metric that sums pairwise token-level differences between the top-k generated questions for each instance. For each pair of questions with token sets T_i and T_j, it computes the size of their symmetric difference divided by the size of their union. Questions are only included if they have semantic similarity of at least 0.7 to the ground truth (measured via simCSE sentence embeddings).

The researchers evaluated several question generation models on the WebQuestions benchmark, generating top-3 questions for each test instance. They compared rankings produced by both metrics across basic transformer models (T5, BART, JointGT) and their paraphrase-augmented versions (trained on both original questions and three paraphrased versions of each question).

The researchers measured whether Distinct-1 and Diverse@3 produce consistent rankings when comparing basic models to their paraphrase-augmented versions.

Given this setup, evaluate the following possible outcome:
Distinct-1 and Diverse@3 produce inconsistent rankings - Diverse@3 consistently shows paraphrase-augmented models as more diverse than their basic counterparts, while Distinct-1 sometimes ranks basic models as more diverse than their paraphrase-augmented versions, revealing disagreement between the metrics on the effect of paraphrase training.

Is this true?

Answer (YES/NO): YES